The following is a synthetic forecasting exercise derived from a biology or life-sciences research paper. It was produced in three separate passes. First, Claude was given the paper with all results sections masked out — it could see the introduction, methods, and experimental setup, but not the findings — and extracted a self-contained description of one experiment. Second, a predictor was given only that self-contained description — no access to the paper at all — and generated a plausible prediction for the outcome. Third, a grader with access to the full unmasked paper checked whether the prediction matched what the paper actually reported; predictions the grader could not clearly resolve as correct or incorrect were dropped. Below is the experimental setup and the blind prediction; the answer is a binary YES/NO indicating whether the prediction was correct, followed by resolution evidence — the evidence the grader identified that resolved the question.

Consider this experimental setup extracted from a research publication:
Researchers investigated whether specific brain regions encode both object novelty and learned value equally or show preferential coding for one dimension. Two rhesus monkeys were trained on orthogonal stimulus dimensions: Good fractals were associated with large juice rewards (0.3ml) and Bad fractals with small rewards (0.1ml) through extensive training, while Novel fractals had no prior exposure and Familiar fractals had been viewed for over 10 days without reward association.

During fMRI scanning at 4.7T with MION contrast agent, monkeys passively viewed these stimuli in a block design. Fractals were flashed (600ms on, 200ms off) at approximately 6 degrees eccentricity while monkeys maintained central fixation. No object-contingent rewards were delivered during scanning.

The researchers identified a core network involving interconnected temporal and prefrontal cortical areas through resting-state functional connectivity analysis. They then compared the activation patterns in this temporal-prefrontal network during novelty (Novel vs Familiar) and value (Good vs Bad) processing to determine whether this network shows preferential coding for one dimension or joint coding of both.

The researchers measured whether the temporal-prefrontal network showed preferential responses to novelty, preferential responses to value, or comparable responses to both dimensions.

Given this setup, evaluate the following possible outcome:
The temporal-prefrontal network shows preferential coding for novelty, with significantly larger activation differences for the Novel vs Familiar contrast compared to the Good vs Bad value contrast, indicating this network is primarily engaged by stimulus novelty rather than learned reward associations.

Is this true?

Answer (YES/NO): NO